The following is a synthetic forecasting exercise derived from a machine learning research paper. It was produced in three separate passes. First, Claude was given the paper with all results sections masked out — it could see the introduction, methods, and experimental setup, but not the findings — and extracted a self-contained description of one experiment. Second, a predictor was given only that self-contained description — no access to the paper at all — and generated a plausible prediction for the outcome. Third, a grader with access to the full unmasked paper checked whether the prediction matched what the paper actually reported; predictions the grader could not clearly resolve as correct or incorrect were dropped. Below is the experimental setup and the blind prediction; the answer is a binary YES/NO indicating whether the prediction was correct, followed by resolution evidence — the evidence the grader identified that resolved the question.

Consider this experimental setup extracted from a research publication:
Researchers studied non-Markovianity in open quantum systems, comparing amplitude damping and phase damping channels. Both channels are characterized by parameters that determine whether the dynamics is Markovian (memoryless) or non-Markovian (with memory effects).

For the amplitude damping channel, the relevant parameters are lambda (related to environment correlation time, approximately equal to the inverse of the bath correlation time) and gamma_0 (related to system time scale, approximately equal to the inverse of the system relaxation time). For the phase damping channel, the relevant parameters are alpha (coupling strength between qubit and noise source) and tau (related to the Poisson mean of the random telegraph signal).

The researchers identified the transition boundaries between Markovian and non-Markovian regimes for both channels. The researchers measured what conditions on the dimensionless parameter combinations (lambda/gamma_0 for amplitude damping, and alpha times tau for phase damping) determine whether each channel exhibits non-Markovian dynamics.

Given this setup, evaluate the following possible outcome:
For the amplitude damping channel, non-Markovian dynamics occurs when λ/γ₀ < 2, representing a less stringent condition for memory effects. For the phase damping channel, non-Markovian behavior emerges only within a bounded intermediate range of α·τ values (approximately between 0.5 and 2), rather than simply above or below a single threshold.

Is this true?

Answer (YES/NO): NO